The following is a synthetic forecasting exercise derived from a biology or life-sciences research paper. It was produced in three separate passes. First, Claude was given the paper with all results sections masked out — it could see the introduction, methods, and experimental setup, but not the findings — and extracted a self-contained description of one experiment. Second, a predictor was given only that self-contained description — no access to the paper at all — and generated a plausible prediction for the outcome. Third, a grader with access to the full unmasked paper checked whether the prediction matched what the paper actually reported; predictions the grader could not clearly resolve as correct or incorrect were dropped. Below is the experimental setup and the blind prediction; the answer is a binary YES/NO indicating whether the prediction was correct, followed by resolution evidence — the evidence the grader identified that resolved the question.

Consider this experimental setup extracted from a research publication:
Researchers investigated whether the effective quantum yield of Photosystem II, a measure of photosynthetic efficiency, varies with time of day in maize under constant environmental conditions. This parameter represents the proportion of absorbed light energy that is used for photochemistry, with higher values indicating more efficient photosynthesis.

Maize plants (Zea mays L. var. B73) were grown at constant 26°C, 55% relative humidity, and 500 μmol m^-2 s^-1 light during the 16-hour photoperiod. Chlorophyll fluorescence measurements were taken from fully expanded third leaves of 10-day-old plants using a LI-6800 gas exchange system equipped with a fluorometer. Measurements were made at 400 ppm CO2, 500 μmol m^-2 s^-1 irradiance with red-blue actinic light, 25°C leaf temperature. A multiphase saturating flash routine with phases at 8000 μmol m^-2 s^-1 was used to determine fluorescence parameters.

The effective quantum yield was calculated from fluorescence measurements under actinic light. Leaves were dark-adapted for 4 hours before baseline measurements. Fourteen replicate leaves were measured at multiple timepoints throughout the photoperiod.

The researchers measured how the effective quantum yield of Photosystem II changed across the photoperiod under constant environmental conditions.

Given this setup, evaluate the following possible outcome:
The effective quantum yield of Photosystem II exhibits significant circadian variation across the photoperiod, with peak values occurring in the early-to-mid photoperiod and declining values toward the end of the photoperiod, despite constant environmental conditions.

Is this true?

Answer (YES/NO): NO